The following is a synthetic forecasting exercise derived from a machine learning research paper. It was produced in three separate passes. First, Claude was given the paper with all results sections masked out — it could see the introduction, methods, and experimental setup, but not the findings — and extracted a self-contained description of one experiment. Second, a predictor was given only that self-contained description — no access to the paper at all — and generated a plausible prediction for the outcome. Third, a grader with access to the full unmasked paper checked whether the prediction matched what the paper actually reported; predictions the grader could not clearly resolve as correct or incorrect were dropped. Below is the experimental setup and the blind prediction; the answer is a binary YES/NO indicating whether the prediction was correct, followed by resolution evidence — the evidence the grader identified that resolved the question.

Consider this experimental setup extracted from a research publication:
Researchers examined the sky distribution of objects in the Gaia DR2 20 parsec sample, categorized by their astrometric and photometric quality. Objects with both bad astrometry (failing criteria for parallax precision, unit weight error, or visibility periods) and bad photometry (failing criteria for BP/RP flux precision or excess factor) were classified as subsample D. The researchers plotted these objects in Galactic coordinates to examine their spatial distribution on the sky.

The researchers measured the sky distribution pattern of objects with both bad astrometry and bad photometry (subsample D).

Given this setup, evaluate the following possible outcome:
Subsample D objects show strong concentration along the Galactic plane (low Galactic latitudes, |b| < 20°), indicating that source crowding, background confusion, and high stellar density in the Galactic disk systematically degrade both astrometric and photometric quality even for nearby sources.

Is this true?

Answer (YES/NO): YES